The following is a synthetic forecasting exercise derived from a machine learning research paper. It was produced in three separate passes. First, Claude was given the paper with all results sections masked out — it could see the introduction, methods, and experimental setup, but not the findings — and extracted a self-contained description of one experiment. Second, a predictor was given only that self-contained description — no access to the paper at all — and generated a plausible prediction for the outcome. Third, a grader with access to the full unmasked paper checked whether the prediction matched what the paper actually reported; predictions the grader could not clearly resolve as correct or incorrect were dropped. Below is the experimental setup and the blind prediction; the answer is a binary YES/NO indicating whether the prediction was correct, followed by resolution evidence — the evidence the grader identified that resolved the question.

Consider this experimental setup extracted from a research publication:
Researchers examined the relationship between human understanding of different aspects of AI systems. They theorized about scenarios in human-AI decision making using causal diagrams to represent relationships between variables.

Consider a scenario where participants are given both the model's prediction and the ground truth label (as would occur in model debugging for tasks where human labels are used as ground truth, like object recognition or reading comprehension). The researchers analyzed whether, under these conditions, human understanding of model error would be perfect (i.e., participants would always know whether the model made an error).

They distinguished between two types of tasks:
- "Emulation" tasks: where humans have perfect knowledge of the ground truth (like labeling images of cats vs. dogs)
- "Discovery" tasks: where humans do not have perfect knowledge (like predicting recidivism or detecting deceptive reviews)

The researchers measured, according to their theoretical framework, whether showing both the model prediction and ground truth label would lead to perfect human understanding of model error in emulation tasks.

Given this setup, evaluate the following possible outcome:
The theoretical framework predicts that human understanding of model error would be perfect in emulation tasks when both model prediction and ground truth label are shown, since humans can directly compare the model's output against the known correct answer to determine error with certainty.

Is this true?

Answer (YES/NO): YES